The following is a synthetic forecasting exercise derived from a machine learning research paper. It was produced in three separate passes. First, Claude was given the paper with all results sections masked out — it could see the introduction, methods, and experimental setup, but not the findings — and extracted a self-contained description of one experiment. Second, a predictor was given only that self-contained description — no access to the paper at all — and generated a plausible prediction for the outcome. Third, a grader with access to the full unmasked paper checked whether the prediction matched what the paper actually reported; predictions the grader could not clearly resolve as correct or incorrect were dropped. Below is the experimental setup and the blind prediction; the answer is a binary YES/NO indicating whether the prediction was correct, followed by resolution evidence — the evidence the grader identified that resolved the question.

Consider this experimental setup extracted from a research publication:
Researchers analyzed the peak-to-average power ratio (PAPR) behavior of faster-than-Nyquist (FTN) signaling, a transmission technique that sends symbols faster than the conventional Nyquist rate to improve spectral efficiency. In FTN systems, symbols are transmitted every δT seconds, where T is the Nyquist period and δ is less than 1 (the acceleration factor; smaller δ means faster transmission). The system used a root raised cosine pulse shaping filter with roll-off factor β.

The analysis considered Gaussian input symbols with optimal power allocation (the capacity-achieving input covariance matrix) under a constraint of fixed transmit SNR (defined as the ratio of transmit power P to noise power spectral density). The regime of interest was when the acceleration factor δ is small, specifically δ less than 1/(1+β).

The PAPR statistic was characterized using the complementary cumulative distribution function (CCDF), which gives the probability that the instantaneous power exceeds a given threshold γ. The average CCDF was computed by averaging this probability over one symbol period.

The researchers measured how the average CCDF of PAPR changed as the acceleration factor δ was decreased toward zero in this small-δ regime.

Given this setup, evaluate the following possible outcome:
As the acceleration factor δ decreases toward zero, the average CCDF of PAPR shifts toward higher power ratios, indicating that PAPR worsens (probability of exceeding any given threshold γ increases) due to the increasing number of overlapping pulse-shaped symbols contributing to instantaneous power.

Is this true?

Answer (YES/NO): NO